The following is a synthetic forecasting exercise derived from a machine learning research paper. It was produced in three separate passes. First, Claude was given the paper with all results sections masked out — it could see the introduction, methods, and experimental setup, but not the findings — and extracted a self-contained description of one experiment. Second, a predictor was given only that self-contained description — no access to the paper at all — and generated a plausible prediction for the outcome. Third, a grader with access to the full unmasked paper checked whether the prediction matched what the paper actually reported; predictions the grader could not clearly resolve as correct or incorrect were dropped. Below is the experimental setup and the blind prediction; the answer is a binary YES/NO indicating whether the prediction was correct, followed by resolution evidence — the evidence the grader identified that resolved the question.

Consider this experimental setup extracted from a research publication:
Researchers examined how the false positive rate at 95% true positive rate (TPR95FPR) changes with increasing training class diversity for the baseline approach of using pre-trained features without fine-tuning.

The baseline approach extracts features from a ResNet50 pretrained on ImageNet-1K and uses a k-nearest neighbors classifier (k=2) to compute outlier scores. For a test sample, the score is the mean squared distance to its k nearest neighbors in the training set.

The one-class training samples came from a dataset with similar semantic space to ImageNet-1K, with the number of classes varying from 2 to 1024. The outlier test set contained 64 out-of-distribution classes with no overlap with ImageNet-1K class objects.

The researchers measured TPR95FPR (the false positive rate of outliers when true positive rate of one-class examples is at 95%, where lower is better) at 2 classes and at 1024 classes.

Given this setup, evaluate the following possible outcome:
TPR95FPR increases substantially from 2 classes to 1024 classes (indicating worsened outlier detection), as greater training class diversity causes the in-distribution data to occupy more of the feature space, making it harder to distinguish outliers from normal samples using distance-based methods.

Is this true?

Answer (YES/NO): YES